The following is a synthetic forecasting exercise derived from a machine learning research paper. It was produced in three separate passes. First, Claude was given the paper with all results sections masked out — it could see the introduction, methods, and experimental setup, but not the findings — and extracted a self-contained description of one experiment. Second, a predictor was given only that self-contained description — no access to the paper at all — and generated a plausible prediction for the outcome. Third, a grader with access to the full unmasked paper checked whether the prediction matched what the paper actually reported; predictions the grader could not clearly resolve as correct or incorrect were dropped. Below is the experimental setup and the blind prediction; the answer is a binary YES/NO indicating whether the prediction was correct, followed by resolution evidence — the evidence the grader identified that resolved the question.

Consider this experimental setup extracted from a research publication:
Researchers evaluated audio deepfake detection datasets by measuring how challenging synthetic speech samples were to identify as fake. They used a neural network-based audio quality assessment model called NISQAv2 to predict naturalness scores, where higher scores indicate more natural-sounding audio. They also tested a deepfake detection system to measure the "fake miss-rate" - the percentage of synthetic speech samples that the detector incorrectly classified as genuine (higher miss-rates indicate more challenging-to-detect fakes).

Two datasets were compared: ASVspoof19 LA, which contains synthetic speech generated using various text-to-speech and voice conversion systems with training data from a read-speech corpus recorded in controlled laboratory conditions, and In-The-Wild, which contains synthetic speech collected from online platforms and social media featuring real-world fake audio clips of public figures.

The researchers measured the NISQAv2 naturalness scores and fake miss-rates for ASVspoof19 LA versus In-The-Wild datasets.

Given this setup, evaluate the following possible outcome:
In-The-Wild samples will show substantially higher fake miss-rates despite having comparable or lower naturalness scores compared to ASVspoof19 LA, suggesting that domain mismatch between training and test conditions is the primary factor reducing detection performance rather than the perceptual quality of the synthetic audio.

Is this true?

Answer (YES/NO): YES